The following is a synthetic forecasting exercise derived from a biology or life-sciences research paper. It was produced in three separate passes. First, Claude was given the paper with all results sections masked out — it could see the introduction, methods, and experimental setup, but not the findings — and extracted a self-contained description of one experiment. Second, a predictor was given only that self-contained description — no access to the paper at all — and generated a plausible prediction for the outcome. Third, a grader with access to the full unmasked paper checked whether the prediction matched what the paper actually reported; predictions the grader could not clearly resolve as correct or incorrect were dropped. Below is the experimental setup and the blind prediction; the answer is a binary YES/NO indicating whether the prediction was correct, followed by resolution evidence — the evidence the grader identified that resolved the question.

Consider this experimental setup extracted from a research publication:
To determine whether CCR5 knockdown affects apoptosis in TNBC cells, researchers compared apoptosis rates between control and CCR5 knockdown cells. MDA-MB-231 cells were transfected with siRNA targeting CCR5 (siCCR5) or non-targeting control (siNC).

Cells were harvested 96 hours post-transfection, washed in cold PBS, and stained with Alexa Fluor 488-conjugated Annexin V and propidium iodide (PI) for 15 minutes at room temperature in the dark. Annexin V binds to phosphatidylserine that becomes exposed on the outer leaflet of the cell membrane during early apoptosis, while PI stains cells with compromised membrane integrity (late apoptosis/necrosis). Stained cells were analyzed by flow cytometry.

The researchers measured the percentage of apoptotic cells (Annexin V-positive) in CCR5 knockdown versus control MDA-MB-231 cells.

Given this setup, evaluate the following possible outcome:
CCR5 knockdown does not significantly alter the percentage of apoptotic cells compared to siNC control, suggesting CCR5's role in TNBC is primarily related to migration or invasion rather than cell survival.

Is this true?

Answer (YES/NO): NO